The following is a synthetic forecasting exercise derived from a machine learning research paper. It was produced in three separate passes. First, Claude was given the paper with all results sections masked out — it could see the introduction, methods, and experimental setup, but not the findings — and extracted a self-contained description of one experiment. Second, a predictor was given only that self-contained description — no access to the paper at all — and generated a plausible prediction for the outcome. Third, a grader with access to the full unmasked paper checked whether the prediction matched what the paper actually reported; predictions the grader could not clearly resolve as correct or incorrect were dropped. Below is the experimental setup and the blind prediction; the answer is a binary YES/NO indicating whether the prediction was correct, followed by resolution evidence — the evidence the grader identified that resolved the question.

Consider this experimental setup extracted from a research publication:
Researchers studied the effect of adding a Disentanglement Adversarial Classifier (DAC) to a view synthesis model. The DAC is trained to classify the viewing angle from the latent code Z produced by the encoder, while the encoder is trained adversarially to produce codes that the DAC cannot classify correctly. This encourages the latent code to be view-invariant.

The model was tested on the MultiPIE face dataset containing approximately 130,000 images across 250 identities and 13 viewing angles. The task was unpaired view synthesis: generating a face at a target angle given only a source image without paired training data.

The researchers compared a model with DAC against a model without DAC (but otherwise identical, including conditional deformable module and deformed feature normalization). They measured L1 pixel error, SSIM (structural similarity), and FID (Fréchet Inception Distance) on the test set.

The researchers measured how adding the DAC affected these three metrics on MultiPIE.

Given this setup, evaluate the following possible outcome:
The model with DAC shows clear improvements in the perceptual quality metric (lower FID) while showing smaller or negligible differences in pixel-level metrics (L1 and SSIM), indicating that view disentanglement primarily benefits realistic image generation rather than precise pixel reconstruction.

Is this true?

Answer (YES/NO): NO